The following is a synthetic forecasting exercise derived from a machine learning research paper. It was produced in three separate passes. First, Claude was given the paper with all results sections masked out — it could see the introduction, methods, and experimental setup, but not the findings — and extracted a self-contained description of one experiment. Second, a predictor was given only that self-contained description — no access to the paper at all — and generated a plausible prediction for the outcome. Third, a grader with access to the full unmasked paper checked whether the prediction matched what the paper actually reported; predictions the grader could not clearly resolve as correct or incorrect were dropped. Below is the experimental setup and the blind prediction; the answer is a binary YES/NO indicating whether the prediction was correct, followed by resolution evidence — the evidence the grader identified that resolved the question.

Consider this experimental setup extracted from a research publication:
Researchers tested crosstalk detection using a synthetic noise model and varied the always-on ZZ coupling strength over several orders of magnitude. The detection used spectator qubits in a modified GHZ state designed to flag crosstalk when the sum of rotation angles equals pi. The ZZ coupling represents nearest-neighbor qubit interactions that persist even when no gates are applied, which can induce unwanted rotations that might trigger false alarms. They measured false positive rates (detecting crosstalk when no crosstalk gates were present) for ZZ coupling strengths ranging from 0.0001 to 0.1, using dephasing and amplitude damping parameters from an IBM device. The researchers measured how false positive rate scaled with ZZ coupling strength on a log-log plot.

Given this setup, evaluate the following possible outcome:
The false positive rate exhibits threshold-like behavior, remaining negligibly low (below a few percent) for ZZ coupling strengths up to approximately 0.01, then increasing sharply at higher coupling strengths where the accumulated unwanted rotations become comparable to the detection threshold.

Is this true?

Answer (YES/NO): YES